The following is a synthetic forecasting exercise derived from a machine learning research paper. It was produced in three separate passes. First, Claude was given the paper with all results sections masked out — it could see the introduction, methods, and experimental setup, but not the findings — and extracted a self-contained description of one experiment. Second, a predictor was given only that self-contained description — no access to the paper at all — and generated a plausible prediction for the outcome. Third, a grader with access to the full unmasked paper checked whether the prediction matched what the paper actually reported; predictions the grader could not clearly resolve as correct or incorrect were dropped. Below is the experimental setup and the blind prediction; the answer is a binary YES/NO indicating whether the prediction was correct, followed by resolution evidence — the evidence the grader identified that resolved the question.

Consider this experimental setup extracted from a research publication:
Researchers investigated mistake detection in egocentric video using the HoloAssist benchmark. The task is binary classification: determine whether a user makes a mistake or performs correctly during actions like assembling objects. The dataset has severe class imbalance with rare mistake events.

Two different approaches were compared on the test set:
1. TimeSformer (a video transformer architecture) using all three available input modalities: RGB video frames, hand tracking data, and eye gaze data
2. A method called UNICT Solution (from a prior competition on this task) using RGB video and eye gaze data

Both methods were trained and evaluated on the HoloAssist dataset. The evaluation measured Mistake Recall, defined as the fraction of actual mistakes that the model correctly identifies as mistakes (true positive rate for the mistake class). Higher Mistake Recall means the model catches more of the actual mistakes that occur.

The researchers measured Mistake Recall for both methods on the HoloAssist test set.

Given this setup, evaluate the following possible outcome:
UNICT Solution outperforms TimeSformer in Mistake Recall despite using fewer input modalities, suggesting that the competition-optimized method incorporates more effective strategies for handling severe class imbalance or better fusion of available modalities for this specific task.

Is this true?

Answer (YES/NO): NO